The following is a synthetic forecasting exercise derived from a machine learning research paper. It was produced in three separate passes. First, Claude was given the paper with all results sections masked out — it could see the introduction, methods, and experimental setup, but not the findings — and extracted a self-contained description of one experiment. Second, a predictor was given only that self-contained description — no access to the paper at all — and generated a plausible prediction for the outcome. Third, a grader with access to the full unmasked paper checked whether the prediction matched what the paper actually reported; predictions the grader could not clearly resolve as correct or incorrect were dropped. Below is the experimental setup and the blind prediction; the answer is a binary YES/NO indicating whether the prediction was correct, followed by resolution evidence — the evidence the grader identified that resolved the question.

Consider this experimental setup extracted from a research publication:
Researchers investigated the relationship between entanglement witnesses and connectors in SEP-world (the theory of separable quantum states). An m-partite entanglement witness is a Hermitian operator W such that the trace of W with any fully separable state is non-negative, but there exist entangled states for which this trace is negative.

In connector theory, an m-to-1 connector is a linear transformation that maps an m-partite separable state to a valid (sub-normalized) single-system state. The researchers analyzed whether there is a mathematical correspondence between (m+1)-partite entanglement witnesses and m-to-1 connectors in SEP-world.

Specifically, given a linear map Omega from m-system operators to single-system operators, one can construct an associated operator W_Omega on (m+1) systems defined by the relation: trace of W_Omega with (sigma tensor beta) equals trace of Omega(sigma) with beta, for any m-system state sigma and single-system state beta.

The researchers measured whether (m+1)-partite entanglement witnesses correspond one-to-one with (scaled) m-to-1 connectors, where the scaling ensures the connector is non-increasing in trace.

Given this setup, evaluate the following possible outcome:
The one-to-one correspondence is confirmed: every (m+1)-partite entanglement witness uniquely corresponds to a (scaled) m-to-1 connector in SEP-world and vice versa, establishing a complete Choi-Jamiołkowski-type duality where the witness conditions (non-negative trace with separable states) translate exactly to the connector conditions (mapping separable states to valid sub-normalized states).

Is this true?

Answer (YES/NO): YES